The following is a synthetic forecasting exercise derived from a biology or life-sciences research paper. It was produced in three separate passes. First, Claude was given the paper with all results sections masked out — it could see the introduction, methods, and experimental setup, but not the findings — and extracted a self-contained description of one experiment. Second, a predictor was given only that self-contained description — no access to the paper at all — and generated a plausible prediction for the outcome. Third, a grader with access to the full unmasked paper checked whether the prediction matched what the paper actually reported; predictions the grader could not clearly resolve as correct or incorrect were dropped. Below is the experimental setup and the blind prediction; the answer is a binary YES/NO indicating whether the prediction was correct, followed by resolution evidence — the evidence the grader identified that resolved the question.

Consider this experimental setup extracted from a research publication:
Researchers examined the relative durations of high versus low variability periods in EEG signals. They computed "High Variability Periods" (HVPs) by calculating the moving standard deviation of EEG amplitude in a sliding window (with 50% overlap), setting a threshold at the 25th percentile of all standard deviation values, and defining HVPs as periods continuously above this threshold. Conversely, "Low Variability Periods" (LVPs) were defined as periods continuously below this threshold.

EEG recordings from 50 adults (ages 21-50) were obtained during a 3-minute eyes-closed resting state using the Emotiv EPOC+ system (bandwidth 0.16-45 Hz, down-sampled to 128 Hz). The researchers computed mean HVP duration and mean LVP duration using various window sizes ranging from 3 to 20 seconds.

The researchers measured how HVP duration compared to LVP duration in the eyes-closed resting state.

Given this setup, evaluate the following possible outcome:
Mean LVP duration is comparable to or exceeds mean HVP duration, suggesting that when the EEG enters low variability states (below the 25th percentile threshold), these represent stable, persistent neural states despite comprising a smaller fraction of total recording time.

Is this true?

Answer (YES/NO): NO